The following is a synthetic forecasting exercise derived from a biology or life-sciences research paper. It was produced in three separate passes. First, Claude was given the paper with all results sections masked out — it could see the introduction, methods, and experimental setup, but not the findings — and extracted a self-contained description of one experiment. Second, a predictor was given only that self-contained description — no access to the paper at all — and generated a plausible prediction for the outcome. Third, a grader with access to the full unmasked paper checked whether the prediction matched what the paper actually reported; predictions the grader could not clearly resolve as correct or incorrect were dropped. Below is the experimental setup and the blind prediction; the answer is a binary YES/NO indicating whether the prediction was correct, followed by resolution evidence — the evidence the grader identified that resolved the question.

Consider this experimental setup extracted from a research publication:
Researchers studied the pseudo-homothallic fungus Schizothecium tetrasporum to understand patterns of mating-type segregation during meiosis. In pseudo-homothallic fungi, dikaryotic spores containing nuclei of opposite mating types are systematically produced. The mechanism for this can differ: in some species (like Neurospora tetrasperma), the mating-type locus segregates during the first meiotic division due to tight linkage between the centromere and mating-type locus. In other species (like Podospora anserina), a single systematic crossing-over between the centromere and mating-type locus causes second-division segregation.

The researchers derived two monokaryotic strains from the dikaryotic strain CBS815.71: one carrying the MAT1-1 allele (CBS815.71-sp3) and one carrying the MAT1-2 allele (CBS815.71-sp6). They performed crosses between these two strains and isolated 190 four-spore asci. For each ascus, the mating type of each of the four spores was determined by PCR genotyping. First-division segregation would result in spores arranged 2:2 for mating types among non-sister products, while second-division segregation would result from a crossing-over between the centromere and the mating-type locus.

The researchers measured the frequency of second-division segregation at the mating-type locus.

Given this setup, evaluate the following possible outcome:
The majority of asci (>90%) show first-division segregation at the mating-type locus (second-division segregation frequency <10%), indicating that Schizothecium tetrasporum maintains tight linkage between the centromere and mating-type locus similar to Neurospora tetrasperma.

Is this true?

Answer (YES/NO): NO